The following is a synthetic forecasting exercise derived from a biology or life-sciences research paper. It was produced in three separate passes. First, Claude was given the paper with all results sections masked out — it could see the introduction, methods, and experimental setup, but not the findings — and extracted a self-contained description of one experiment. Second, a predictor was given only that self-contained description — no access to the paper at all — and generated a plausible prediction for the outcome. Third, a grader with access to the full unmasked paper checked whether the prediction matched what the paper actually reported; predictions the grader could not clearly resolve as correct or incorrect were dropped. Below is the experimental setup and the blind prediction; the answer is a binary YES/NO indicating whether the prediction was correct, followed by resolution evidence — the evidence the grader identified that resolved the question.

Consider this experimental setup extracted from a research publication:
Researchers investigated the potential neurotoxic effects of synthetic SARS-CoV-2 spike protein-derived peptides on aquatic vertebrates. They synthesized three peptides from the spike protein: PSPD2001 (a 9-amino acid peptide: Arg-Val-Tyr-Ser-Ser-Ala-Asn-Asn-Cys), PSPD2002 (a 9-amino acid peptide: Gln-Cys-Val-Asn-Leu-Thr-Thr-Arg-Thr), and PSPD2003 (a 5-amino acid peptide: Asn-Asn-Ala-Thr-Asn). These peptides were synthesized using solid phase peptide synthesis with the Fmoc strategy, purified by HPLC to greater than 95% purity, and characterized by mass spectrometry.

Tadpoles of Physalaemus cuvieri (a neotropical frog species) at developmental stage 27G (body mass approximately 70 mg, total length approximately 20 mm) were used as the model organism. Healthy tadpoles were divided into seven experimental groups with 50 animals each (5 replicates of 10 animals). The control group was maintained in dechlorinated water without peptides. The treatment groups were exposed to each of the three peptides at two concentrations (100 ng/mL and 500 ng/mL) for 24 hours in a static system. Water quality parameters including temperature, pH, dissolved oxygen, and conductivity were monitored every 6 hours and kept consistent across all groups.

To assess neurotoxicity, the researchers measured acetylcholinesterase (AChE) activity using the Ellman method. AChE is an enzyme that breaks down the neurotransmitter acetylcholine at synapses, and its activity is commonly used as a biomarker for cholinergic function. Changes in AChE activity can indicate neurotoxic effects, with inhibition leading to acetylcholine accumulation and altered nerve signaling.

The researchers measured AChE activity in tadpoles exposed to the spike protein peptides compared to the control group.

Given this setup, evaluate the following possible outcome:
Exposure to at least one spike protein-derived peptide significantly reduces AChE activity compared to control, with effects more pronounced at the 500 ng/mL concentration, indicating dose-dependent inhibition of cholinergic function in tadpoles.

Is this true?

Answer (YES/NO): NO